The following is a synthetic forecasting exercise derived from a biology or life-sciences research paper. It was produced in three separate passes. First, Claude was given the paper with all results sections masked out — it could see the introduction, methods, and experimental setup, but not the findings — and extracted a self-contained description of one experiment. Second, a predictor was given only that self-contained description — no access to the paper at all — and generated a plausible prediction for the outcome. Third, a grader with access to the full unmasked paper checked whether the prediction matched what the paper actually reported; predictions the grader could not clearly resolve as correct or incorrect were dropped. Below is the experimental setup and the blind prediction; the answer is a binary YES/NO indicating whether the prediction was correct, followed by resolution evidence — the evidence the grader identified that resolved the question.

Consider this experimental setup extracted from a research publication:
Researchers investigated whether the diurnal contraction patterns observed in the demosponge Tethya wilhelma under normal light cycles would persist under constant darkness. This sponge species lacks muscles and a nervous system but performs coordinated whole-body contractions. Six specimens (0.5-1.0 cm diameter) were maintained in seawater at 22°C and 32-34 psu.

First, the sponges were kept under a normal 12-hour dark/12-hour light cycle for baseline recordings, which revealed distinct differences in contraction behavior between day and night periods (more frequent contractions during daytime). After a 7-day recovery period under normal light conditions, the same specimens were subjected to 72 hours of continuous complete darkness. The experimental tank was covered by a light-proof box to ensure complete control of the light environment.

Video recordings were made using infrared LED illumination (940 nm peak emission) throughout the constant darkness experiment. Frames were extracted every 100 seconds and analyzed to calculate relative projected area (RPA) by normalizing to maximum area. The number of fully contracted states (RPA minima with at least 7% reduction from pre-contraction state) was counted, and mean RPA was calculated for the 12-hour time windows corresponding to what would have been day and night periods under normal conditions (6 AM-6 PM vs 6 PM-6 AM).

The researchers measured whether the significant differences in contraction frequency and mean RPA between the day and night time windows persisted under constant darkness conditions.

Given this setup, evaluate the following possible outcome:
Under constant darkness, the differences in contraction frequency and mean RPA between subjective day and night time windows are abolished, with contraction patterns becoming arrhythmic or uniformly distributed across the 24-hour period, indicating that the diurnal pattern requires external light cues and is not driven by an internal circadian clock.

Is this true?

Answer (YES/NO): NO